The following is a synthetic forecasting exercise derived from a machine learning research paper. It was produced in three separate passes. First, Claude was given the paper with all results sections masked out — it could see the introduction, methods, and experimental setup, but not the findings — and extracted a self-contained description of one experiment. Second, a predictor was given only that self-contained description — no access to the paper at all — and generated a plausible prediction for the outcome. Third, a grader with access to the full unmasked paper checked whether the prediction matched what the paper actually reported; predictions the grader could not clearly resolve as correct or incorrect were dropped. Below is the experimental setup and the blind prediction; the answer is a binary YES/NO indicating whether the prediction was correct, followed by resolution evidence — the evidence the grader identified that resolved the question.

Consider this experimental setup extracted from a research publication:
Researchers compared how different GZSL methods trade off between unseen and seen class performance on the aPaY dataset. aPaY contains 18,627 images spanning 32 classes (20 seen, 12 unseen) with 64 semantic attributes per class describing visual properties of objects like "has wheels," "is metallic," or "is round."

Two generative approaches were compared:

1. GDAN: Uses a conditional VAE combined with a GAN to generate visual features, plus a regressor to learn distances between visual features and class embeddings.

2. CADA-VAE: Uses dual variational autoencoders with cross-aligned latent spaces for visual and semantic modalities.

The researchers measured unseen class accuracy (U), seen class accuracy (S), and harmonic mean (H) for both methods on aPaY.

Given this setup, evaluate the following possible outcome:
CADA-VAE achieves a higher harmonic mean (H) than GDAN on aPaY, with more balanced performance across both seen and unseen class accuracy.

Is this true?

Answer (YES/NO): NO